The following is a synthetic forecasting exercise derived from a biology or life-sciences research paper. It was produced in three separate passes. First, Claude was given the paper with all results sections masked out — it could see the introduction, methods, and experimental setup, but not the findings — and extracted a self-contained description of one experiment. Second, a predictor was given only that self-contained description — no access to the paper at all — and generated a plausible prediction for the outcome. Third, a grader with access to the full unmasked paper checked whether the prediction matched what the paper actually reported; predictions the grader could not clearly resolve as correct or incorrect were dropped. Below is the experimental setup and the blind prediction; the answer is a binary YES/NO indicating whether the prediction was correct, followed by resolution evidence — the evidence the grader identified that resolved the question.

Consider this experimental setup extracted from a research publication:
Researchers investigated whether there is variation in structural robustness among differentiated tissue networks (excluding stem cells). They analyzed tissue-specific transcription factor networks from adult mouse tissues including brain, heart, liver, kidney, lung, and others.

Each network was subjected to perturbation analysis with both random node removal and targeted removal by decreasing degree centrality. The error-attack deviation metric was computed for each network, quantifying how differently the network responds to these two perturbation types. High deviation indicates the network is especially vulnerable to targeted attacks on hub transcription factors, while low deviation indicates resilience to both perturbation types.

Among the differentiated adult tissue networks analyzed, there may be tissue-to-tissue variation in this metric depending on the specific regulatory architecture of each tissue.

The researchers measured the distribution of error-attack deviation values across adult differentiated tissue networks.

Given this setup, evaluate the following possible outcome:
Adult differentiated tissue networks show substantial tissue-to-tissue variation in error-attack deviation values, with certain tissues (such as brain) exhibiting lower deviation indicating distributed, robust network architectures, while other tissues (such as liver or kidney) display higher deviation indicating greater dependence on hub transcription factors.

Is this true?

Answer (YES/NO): NO